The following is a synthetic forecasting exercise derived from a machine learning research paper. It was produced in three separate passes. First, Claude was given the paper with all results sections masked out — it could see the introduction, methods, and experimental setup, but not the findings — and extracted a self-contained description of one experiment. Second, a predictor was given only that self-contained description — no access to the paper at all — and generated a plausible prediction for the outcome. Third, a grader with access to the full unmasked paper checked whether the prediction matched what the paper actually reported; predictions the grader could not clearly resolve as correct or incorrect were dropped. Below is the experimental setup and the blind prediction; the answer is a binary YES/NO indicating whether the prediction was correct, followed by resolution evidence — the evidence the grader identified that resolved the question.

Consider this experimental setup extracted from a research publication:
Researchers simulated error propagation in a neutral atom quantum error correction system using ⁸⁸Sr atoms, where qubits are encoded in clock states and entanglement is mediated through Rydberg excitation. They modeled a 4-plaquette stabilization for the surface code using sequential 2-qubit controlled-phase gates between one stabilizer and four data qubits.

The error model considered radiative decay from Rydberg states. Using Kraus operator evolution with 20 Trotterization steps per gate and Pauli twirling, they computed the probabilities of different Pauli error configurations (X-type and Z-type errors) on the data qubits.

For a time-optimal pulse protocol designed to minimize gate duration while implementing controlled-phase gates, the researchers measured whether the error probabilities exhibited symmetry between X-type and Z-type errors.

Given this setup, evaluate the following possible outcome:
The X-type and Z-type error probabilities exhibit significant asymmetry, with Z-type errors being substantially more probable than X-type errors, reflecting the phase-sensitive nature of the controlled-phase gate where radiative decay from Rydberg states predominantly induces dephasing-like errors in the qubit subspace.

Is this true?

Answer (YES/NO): NO